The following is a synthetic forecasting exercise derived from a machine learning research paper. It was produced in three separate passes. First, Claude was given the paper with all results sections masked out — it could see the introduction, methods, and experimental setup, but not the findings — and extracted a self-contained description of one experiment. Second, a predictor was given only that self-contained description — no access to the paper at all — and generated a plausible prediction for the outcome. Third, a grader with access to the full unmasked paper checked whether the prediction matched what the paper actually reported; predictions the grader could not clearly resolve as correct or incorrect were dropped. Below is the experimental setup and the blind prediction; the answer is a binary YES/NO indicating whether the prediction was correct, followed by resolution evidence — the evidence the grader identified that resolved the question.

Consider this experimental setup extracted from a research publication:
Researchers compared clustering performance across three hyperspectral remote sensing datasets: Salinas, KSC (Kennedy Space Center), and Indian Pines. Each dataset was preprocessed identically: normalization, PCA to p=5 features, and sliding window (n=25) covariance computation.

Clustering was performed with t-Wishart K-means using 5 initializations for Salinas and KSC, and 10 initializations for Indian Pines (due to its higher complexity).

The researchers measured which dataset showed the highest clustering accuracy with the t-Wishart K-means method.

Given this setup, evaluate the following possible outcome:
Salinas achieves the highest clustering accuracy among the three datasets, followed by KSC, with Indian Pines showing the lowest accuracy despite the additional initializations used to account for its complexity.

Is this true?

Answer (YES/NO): NO